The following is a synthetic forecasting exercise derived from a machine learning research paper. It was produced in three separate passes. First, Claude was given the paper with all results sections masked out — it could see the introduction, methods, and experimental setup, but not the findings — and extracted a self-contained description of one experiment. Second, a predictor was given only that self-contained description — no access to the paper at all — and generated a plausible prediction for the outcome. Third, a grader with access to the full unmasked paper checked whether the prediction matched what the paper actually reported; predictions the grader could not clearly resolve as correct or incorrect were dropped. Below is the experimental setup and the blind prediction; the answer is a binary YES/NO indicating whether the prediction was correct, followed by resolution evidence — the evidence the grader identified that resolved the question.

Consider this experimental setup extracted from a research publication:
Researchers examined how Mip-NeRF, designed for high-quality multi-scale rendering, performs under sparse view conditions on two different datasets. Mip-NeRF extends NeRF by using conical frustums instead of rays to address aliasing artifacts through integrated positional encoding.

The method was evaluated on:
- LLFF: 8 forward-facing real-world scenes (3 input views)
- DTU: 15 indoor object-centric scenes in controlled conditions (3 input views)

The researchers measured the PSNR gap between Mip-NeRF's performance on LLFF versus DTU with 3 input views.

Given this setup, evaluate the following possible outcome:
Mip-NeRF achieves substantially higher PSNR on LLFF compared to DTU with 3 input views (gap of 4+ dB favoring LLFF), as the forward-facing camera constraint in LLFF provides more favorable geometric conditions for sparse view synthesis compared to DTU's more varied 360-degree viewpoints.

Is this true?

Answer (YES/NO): YES